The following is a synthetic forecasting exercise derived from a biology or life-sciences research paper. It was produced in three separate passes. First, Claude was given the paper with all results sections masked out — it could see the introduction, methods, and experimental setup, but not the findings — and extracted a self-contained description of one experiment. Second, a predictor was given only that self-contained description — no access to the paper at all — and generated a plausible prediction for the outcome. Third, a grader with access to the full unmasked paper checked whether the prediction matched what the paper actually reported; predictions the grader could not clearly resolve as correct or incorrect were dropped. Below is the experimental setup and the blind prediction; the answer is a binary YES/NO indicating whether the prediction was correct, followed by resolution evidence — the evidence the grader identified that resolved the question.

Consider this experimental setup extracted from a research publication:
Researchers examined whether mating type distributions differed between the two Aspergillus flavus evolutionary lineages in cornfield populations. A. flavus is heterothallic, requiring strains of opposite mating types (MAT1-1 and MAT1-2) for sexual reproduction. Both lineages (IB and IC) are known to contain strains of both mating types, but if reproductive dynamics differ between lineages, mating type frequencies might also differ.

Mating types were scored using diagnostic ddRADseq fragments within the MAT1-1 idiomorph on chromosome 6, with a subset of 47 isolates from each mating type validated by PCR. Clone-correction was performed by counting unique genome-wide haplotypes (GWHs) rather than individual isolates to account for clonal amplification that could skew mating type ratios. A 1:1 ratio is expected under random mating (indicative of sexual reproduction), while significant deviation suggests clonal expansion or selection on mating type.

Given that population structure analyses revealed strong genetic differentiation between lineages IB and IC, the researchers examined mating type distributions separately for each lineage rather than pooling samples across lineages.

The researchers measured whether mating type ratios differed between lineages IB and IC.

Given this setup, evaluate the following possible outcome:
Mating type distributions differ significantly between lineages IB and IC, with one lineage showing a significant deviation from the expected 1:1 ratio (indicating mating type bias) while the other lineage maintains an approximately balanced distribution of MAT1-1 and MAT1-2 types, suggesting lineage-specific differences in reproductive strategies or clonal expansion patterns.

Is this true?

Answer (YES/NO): NO